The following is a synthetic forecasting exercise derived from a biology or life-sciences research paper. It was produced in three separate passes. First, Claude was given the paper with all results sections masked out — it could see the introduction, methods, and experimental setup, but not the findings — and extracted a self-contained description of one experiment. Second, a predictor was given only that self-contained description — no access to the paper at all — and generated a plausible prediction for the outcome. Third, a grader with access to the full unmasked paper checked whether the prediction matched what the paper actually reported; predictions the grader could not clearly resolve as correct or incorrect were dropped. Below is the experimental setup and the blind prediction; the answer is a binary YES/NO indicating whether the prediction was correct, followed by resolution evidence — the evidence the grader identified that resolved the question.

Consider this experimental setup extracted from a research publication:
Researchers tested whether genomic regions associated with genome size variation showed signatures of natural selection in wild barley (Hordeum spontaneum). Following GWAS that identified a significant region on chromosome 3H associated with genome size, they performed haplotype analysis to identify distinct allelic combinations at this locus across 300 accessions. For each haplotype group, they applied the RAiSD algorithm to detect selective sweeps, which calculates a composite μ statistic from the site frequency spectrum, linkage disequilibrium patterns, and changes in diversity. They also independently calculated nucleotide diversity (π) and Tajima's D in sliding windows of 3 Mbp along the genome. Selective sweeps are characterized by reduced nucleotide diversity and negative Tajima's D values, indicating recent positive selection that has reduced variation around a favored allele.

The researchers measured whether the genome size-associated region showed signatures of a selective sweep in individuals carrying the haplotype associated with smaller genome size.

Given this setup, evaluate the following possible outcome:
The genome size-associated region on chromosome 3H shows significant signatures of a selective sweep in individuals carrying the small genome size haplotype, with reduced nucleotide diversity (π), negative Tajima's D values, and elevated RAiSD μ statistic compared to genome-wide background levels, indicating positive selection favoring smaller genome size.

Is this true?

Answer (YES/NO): YES